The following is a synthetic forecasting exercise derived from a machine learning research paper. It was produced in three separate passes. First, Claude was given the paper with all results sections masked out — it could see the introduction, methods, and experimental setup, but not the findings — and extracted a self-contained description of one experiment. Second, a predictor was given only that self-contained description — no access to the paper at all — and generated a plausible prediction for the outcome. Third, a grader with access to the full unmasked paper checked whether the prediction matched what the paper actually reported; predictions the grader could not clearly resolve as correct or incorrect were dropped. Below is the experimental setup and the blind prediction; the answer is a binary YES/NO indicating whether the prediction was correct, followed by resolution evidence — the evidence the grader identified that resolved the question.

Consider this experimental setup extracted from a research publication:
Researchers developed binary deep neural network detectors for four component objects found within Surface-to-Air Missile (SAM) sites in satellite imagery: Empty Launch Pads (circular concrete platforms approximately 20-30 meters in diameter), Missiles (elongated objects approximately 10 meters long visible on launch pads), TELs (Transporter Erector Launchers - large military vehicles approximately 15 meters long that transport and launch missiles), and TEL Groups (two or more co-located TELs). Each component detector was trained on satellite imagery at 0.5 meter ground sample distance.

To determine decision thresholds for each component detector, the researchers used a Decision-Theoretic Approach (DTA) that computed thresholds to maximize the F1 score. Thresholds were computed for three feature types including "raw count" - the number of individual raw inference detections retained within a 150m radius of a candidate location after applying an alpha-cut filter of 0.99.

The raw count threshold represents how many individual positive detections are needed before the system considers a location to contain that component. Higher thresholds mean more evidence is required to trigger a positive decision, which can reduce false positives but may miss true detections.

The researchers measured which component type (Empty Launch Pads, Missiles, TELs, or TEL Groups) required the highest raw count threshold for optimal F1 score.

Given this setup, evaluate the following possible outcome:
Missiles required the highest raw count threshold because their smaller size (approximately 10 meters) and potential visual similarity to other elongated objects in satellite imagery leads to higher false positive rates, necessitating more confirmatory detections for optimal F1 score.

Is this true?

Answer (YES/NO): NO